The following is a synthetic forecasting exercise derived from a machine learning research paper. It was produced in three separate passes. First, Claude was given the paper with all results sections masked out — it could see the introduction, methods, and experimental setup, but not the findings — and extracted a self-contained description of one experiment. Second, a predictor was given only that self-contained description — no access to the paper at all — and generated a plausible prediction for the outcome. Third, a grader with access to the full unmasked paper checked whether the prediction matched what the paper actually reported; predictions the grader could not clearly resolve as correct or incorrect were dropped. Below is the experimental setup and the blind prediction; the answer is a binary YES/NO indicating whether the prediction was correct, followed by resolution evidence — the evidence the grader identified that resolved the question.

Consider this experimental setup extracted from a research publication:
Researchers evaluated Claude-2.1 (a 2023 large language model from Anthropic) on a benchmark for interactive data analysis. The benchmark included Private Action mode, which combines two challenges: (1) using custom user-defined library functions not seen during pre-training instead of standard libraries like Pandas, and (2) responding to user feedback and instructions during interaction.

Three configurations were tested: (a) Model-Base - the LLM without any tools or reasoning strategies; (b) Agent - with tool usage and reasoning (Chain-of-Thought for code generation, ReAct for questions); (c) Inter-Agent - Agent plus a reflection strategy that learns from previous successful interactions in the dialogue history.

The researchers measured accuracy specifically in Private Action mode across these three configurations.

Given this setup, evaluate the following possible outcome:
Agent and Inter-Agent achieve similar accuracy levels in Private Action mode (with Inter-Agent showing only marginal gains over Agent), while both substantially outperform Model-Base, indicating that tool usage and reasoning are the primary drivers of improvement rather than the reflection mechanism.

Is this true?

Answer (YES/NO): NO